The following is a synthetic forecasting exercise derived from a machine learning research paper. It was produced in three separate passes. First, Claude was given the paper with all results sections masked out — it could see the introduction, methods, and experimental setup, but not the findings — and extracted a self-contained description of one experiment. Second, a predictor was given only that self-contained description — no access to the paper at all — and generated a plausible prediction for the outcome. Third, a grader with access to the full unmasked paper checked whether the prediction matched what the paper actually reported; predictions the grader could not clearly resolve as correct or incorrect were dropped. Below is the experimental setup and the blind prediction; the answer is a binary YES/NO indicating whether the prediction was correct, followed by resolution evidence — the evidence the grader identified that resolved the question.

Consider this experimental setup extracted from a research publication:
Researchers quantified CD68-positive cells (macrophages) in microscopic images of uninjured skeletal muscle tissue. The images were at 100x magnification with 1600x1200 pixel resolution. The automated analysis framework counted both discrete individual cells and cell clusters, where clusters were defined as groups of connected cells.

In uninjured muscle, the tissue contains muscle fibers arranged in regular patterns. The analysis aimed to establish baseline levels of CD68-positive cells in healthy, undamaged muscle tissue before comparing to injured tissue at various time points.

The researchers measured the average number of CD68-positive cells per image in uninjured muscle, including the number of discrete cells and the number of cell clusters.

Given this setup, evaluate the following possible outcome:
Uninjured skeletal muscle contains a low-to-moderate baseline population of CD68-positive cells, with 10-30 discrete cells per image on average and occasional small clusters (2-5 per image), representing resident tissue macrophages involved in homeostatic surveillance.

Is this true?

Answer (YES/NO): NO